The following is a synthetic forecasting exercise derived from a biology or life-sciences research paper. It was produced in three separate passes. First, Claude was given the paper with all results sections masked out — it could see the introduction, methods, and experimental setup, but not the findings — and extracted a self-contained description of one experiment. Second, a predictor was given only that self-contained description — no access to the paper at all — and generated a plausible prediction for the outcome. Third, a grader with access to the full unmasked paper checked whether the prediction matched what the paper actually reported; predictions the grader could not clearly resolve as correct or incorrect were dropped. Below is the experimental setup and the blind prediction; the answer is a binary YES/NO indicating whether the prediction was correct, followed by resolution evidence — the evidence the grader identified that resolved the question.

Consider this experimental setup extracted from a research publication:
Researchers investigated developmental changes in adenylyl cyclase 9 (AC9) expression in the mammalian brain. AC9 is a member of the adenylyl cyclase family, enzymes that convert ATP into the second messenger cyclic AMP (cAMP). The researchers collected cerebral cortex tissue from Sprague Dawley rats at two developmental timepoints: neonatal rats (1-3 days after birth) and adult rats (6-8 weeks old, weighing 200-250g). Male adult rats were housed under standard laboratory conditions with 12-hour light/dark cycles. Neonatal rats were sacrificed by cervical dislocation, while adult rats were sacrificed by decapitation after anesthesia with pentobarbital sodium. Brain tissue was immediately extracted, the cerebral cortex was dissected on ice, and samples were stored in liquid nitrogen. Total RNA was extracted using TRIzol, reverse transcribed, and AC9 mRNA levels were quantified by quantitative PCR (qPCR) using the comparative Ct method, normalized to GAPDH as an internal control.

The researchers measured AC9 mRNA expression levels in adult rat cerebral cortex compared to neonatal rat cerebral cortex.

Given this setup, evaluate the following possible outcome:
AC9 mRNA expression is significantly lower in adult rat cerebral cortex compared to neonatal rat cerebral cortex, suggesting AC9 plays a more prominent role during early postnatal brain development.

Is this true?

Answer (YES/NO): NO